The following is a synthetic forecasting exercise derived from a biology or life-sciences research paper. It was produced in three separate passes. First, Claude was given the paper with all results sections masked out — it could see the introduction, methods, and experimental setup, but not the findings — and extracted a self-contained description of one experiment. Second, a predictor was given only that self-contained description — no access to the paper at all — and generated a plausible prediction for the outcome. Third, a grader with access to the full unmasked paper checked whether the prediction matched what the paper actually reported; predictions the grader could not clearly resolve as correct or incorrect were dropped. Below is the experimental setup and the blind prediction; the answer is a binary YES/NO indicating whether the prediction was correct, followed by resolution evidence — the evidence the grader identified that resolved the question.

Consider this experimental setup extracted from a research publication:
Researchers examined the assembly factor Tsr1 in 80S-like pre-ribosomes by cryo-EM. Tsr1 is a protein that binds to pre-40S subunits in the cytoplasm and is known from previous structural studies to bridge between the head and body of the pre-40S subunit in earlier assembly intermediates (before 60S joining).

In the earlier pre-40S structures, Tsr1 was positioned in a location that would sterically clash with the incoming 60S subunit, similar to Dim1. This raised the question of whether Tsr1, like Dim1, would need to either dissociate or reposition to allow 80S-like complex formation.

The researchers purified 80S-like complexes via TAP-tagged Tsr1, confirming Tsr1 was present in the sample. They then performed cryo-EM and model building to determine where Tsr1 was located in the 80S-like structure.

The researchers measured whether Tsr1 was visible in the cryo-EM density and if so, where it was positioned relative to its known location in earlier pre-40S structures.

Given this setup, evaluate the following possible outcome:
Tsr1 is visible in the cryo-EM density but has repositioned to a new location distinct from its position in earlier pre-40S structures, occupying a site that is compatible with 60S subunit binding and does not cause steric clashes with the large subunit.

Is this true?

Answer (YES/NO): YES